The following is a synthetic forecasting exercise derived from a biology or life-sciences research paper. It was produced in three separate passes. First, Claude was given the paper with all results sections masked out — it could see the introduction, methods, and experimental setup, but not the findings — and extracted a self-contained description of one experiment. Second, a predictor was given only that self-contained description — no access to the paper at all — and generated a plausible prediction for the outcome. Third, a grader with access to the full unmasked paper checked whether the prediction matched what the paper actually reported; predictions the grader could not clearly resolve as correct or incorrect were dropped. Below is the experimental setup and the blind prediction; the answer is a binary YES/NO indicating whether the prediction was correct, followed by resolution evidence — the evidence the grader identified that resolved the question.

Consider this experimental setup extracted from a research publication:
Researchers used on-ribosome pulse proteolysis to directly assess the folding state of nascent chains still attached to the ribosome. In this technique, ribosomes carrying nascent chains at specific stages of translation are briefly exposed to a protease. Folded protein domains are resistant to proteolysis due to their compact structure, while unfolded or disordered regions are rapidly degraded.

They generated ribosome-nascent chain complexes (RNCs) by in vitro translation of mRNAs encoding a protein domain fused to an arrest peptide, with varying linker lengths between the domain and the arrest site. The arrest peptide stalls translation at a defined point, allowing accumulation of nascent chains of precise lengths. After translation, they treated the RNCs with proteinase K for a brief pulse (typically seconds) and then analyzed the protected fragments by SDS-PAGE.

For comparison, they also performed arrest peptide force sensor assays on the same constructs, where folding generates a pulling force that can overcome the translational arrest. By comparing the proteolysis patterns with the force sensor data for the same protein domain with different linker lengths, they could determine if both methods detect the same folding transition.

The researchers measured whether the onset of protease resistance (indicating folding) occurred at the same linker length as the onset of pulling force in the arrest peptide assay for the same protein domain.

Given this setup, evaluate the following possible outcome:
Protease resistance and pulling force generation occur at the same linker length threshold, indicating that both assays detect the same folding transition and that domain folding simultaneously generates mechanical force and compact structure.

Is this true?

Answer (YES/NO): YES